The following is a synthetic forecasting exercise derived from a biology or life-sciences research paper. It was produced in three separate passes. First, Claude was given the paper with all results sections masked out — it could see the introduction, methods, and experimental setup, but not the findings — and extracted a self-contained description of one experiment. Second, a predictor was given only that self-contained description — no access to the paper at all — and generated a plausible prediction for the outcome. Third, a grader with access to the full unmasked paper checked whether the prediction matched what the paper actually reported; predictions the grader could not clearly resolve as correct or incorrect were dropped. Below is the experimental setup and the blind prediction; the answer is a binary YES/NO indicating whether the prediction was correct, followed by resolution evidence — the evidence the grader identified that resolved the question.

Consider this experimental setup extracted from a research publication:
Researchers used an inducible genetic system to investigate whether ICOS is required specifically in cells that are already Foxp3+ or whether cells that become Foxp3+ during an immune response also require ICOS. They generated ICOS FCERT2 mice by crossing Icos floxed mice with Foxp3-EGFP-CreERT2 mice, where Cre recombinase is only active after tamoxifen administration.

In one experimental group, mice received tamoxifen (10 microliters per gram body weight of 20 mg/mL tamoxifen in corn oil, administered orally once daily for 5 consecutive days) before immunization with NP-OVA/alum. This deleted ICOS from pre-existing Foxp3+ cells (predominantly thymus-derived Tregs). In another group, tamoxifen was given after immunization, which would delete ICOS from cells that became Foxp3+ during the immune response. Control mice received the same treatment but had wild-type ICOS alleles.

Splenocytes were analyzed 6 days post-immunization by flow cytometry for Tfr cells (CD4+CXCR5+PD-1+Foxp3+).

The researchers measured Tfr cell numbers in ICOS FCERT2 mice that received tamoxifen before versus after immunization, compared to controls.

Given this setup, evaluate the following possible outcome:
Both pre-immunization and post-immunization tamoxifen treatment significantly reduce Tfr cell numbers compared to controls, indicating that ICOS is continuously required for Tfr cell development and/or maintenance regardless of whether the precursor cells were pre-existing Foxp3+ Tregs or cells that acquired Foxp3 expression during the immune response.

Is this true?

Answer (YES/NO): NO